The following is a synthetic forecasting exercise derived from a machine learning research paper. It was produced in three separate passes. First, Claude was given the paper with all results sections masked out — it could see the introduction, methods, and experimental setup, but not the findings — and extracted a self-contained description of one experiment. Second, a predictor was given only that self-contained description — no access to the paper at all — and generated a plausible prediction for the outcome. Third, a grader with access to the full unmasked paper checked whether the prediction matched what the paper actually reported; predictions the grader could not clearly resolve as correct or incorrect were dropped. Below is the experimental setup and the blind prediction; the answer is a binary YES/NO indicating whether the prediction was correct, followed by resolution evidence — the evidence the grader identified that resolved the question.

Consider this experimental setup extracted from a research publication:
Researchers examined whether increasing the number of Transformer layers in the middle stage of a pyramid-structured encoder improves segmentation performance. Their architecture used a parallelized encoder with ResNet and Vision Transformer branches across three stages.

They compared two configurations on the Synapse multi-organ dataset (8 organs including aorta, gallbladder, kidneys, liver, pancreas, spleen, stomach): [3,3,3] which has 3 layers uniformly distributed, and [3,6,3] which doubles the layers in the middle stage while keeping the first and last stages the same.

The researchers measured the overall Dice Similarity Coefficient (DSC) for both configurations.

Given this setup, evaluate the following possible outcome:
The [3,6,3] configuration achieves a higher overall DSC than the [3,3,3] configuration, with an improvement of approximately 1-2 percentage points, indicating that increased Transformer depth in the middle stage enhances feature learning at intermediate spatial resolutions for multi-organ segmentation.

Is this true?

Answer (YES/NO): NO